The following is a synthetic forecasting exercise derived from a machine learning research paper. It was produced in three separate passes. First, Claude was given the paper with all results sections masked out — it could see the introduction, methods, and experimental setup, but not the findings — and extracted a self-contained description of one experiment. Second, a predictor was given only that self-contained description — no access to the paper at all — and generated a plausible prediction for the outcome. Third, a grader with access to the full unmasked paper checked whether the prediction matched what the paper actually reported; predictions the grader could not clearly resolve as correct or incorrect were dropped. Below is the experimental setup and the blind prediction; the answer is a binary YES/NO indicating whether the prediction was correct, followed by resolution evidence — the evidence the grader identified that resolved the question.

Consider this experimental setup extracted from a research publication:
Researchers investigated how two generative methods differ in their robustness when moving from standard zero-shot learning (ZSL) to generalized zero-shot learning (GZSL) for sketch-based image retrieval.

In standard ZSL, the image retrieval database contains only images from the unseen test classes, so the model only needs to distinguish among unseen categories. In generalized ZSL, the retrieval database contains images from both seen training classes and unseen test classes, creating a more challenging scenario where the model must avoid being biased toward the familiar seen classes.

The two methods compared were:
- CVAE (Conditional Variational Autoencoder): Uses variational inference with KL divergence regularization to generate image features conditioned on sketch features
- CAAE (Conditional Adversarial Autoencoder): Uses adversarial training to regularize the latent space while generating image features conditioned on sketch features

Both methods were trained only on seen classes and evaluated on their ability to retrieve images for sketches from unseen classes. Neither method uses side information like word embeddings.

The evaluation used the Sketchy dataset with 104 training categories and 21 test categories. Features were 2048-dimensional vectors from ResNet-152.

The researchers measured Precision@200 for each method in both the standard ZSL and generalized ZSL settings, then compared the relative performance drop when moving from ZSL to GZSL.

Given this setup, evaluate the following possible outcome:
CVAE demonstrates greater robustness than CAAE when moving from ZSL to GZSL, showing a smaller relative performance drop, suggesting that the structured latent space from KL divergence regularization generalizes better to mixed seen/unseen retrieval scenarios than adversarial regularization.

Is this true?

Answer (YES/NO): NO